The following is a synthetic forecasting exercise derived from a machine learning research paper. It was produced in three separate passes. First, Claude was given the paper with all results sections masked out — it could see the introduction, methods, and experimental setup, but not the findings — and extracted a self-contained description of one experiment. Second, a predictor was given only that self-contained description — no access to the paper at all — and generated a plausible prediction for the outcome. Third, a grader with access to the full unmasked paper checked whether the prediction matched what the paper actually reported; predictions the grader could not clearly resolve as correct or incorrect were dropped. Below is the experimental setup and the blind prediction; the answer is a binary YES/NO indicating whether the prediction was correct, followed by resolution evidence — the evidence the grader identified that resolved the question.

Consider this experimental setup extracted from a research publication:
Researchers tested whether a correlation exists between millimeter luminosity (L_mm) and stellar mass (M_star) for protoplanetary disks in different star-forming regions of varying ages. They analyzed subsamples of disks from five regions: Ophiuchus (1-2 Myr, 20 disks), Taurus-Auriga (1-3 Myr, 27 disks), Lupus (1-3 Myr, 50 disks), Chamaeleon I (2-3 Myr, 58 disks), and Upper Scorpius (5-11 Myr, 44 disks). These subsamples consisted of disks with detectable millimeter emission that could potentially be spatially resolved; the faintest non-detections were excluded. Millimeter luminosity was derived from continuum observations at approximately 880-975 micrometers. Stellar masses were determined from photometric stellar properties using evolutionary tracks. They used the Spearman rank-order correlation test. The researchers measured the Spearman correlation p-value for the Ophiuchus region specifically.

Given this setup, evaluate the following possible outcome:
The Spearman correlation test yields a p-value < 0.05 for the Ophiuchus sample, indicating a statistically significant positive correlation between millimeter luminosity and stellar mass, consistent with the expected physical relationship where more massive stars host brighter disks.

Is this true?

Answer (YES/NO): NO